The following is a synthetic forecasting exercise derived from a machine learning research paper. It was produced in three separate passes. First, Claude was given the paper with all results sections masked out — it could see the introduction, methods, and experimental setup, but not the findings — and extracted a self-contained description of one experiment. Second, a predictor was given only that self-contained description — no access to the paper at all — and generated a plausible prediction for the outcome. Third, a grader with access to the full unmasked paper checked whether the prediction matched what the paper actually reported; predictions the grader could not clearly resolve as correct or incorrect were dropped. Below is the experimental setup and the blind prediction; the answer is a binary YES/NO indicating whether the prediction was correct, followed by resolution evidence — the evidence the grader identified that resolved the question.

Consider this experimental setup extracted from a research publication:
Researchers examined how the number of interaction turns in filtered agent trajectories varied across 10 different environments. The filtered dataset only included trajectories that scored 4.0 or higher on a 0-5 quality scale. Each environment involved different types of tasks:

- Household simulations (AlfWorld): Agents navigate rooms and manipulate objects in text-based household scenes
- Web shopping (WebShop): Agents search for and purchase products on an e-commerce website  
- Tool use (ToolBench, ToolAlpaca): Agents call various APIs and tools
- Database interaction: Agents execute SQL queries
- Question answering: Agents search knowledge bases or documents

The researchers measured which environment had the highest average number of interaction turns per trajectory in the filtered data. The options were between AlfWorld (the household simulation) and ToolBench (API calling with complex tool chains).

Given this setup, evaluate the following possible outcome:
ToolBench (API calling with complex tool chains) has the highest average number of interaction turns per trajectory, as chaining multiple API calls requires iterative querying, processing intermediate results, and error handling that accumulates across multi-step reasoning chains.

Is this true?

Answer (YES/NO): NO